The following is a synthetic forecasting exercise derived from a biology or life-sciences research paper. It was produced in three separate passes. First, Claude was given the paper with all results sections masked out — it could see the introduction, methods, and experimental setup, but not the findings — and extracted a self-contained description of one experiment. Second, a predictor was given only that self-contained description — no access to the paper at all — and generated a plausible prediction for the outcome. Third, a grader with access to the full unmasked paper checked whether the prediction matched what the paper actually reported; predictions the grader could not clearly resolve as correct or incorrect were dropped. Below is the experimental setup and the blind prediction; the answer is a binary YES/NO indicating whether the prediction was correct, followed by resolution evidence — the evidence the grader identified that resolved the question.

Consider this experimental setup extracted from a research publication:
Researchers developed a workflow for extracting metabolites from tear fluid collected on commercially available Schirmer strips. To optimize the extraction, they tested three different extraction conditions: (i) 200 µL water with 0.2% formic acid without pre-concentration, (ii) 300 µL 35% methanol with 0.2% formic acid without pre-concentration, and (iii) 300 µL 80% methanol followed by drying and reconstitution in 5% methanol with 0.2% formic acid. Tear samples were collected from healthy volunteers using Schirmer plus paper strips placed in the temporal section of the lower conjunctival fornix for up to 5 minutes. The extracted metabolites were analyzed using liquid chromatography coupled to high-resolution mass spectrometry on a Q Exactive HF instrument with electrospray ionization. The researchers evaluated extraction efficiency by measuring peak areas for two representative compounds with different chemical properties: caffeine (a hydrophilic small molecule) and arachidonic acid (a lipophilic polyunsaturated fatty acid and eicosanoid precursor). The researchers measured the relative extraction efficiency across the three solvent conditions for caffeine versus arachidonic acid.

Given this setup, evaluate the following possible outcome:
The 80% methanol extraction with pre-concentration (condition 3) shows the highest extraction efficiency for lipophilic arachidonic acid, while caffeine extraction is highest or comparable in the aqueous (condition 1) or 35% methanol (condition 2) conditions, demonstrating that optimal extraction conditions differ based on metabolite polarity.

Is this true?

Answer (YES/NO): NO